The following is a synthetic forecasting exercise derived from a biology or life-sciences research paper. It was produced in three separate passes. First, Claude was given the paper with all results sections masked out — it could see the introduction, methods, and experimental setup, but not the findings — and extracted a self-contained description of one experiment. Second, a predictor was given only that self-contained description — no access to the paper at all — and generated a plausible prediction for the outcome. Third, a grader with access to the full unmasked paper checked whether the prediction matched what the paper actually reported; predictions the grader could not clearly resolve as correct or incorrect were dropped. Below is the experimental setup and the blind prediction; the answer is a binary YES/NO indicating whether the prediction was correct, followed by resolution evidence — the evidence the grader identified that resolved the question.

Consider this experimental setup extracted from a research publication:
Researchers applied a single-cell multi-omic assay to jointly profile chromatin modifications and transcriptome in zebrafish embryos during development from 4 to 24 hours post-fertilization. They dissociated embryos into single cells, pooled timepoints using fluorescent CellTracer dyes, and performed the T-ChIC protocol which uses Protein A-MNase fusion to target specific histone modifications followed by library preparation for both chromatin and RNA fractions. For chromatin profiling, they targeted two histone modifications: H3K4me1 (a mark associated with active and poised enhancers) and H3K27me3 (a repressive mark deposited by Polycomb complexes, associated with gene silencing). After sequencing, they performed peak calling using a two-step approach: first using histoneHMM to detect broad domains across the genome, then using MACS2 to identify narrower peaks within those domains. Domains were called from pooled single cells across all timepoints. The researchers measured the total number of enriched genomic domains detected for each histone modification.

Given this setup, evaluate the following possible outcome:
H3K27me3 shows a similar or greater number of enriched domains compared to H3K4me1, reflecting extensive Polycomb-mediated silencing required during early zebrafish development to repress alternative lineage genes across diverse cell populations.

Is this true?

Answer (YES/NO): NO